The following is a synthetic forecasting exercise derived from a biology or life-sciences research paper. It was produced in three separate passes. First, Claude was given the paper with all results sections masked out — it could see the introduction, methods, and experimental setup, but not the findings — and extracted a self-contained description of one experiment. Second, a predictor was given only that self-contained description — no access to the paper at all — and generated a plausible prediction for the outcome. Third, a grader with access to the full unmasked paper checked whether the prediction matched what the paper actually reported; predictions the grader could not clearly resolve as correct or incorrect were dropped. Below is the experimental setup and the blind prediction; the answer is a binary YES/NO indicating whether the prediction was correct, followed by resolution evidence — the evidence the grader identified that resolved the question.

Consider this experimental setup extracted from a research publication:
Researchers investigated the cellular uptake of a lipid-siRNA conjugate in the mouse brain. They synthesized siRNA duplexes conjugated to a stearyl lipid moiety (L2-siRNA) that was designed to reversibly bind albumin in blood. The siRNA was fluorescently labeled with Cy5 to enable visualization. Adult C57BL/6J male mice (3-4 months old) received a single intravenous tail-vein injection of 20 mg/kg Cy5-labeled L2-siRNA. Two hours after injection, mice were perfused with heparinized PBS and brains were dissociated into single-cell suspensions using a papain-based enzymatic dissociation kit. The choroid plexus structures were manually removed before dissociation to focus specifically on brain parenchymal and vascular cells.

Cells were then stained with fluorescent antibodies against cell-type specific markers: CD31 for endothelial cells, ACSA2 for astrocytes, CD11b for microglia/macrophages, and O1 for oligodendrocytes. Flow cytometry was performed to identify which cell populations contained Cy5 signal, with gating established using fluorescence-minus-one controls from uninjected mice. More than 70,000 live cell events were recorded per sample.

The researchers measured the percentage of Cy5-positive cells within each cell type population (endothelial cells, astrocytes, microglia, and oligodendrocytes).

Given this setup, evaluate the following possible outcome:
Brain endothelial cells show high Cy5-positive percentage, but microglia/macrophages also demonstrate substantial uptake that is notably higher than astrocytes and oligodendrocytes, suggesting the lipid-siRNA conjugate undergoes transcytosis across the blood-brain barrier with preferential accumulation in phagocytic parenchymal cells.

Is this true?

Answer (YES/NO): NO